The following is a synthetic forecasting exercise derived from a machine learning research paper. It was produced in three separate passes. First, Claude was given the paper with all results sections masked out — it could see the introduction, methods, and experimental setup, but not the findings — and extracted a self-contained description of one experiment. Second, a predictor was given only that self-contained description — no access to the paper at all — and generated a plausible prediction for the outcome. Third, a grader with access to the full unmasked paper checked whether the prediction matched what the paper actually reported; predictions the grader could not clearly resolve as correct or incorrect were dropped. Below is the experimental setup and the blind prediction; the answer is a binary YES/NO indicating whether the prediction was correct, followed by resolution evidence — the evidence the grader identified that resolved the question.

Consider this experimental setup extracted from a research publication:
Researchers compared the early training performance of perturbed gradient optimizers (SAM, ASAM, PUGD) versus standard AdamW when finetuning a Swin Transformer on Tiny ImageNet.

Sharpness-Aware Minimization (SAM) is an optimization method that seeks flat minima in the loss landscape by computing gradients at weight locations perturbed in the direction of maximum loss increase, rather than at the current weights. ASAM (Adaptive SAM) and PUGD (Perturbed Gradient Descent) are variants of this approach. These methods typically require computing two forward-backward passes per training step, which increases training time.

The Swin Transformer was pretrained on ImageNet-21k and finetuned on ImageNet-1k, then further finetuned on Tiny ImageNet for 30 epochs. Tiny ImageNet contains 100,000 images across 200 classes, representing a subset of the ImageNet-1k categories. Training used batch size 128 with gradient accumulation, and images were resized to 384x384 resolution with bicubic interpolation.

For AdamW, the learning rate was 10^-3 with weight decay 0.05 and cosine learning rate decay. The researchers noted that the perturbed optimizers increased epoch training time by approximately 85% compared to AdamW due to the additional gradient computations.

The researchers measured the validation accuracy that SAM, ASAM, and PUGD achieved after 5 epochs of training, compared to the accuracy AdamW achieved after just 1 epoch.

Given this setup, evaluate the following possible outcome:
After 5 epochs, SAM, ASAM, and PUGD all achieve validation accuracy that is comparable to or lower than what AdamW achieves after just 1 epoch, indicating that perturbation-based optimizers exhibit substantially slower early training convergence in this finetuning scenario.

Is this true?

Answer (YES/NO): YES